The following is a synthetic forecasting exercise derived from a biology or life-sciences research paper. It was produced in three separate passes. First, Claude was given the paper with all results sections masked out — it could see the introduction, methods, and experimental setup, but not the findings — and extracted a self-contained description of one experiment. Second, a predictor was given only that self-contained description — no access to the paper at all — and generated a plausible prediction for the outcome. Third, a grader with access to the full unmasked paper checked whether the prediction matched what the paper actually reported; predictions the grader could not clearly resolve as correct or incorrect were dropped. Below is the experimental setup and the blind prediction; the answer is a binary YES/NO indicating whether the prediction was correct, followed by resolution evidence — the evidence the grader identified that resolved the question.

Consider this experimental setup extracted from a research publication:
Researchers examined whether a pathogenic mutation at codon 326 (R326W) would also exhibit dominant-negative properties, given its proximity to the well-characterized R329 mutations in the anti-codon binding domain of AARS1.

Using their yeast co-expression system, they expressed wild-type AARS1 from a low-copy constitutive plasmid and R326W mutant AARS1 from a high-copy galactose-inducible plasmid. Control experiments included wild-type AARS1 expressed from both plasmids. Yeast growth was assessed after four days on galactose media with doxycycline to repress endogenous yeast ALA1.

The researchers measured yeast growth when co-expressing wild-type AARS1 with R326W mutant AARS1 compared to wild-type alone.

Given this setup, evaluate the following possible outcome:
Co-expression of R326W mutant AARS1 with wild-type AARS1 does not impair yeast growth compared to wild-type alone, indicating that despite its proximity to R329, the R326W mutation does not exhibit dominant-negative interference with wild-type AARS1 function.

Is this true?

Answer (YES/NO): NO